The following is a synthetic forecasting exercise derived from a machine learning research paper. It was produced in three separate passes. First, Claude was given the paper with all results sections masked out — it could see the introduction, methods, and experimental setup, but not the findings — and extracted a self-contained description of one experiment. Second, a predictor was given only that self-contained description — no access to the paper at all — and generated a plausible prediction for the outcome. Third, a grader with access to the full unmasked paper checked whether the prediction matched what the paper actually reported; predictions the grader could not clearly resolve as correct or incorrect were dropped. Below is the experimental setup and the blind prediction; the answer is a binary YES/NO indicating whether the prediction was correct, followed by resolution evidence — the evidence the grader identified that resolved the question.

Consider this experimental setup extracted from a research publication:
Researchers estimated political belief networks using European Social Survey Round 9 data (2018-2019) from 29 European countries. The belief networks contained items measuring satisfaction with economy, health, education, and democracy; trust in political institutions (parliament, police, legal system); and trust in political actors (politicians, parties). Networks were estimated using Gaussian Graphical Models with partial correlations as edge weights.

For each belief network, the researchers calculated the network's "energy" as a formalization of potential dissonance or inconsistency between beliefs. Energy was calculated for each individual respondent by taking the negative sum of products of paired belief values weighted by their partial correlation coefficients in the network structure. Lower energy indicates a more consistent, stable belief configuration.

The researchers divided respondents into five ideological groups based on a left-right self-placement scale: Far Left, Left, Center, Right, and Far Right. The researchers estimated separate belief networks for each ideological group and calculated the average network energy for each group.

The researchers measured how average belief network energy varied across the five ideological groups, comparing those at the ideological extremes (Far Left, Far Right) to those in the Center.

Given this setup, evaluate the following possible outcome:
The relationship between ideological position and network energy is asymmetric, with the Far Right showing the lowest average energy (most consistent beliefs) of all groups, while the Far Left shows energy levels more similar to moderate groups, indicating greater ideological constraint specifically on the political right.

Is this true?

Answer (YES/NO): NO